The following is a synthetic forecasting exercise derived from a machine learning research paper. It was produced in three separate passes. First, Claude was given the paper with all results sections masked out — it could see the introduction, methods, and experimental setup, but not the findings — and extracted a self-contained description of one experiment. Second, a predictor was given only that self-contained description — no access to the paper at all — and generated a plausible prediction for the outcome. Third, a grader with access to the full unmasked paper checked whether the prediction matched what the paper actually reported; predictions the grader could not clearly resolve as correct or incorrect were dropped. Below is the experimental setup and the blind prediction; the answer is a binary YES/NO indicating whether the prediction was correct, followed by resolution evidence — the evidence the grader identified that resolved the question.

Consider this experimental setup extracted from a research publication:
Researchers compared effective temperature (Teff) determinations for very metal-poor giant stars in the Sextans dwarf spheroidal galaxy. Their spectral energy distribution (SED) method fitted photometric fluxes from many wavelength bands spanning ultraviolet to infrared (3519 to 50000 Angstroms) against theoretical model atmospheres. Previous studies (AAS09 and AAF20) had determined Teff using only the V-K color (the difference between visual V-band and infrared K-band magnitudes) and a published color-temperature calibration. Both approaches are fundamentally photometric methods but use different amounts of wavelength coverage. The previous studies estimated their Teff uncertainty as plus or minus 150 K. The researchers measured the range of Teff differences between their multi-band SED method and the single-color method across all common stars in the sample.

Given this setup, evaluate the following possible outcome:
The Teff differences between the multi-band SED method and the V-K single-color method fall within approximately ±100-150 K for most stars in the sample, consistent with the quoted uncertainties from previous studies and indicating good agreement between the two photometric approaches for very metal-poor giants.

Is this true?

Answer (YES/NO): YES